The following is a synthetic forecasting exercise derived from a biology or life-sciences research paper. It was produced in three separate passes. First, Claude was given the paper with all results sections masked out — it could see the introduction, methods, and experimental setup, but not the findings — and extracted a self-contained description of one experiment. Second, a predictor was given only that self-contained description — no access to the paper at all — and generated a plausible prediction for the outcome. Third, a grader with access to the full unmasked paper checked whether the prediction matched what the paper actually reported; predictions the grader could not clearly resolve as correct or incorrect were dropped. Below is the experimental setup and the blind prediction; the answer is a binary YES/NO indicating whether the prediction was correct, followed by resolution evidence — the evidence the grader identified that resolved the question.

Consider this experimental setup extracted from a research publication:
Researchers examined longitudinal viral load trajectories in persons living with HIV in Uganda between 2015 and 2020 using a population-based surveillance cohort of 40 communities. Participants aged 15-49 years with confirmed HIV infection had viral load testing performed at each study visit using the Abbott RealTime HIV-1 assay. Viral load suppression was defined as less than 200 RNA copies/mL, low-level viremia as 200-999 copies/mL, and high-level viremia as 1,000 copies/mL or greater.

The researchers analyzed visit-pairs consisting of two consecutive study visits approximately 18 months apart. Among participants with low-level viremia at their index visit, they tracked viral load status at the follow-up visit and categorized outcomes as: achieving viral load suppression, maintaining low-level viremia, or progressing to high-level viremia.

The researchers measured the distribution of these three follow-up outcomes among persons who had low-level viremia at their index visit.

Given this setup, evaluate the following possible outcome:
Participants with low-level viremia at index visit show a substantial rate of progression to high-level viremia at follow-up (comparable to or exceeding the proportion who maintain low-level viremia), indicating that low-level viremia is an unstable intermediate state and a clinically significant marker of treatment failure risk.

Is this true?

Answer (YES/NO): YES